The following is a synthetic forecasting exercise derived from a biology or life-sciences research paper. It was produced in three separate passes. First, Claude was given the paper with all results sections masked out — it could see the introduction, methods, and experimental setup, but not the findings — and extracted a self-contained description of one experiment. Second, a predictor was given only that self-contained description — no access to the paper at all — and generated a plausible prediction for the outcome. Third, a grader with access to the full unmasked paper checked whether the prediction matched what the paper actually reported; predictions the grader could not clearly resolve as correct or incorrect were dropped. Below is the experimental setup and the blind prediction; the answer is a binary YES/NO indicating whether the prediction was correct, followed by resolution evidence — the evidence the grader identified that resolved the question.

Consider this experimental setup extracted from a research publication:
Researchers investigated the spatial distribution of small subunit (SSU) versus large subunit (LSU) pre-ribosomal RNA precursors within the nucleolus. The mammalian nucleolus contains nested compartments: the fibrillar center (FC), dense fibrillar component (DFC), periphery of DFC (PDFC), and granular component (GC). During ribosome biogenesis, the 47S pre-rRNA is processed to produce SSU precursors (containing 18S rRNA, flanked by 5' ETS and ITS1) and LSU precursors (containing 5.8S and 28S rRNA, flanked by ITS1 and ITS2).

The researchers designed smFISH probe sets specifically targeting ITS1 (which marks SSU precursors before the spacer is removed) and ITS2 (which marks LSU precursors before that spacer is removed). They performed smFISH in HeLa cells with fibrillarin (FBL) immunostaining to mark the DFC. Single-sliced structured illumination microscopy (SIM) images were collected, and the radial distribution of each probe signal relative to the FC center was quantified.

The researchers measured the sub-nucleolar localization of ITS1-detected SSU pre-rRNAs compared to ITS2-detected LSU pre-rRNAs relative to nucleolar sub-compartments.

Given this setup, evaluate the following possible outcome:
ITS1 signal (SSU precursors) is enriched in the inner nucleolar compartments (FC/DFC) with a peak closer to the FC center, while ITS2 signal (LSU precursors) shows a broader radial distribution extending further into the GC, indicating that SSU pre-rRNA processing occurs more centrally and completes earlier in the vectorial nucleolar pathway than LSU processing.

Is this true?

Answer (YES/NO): YES